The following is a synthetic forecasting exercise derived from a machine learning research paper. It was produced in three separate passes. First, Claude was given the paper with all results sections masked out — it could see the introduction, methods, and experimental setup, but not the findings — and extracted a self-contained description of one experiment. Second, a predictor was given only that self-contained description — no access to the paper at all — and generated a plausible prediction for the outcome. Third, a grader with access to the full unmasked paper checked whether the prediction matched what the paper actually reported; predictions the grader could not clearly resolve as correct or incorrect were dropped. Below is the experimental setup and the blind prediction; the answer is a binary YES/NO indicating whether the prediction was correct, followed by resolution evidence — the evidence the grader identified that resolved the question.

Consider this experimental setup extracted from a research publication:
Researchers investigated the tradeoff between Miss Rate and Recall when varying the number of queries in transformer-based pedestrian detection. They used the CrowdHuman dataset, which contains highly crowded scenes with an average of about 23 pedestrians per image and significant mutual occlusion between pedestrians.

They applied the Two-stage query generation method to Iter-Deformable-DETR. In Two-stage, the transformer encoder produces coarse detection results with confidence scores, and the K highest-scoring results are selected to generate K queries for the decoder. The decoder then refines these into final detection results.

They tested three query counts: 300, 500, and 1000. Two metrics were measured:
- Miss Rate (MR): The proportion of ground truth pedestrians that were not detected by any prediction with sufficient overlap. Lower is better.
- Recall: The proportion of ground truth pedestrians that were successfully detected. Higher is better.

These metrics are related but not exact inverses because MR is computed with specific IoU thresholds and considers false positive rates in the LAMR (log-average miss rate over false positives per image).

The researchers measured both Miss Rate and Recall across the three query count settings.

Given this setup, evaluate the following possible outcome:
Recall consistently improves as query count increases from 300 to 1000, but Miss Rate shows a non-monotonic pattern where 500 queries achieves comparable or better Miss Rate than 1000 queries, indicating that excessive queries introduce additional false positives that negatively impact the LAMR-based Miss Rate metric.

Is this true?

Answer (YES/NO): NO